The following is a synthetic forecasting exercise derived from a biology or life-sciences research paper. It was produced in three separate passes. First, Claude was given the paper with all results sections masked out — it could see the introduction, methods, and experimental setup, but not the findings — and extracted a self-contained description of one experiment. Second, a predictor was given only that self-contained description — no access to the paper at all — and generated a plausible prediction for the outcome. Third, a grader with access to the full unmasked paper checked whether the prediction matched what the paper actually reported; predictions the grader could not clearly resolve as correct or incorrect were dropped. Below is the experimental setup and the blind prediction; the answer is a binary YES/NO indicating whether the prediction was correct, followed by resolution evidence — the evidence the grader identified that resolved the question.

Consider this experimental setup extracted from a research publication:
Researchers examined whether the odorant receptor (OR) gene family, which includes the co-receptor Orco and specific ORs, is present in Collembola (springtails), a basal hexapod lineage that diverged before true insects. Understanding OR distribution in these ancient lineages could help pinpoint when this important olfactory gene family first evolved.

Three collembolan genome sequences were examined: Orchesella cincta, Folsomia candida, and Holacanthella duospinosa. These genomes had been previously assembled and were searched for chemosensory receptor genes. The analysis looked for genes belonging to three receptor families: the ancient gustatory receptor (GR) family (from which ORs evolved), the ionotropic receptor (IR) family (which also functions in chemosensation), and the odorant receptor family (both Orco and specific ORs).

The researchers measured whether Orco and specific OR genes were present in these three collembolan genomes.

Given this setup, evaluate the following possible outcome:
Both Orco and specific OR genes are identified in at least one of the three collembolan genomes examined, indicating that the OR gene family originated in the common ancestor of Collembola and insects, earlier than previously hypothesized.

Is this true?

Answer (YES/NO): NO